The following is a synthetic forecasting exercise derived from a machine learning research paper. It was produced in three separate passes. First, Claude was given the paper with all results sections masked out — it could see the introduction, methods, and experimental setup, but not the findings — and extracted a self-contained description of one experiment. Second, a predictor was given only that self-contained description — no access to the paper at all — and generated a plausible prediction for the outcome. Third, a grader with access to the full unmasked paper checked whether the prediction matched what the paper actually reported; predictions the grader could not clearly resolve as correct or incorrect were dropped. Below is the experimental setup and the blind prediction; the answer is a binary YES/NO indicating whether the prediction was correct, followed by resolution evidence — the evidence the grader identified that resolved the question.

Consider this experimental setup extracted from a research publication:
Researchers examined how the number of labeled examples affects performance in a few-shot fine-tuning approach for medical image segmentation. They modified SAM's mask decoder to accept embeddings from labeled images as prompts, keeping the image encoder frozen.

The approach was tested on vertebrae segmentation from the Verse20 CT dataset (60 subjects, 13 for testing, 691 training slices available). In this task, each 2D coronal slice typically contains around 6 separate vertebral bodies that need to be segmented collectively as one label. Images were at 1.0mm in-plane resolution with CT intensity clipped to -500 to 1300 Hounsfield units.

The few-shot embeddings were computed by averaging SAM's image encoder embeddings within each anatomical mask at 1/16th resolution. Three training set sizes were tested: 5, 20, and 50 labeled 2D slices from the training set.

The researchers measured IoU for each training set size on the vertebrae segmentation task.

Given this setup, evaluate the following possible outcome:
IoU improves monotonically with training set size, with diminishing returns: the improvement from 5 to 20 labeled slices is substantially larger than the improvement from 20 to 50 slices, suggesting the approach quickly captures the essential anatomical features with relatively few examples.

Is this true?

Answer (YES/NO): NO